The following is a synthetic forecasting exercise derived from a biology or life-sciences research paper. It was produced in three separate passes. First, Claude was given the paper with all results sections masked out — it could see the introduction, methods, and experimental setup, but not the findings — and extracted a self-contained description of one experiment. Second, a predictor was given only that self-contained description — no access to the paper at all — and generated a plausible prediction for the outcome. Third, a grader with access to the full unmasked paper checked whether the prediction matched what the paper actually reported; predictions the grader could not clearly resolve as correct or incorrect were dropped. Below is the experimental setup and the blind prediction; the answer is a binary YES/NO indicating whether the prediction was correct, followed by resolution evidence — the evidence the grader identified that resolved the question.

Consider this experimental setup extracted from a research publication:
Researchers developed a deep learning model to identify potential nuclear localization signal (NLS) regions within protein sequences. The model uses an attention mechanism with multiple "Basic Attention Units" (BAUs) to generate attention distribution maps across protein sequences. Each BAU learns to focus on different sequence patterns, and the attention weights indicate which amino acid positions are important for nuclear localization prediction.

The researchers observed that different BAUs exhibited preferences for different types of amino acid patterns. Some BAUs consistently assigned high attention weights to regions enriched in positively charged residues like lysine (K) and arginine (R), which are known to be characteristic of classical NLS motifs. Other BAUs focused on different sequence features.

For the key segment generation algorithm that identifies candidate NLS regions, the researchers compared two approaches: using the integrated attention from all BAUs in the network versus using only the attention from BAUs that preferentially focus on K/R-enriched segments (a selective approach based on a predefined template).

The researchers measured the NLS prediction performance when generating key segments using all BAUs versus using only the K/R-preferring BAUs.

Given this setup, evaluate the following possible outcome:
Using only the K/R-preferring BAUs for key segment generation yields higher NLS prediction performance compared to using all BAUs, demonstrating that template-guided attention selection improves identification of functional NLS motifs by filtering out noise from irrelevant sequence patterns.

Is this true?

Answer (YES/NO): YES